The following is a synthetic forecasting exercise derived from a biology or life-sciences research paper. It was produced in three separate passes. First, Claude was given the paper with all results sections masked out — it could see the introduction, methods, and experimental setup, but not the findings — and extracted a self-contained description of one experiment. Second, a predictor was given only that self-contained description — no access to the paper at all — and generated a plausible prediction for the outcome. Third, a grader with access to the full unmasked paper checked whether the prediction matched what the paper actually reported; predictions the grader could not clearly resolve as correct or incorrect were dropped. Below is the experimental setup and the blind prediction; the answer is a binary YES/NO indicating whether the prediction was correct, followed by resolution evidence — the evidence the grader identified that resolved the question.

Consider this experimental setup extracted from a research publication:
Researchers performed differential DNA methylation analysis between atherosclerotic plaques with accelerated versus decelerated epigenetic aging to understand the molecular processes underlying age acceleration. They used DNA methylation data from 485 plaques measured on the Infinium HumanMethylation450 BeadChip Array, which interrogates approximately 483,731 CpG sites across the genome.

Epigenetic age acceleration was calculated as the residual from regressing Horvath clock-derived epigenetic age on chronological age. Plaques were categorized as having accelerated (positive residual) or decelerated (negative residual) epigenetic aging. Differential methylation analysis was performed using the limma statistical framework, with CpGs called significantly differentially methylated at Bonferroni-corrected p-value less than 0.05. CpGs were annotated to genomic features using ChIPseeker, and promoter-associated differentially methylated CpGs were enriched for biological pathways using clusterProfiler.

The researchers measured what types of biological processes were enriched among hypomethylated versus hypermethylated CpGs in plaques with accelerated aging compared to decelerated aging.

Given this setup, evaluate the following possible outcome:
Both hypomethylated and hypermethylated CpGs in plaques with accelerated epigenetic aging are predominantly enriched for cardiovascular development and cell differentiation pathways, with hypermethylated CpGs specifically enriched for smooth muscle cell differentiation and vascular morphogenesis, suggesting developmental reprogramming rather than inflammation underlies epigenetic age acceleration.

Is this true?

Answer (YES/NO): NO